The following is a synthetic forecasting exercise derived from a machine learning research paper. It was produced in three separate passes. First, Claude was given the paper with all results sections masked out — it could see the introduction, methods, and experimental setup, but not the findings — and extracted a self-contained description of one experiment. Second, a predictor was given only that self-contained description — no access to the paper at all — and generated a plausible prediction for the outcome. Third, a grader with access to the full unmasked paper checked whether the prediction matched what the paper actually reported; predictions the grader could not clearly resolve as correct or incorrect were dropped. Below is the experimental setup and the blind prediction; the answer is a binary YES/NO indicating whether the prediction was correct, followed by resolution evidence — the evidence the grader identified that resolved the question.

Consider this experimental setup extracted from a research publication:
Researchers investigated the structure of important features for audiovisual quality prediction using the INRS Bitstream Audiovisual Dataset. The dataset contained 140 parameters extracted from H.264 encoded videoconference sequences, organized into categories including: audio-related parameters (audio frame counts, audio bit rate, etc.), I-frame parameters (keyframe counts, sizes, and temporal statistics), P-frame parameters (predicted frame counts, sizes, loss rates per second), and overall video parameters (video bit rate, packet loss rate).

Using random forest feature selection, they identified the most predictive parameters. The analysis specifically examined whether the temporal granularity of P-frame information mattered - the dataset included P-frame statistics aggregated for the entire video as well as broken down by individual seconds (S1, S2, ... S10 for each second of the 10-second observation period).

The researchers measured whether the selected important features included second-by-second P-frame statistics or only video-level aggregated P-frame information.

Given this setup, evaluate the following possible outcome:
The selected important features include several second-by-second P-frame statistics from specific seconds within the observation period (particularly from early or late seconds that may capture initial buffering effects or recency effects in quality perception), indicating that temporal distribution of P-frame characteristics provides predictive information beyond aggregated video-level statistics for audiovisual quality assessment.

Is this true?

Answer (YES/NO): YES